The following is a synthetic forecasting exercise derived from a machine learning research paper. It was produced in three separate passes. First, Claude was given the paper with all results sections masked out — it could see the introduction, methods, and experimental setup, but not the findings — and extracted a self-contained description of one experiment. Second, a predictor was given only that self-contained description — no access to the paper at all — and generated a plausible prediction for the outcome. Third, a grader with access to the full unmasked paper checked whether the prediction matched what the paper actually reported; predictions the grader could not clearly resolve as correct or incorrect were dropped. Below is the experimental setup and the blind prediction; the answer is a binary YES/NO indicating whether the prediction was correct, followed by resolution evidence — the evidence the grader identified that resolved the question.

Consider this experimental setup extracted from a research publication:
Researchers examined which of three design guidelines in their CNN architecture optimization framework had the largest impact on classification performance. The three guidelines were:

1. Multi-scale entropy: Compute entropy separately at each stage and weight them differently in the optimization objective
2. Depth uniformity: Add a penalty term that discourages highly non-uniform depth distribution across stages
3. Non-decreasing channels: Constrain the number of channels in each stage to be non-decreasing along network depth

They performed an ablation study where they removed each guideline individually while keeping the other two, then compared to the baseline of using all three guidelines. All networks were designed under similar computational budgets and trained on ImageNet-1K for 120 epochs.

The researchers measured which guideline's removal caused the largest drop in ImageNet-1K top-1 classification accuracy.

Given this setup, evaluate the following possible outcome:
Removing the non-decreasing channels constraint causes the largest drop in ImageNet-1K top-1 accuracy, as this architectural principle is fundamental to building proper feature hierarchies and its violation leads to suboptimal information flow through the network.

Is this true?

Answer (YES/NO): YES